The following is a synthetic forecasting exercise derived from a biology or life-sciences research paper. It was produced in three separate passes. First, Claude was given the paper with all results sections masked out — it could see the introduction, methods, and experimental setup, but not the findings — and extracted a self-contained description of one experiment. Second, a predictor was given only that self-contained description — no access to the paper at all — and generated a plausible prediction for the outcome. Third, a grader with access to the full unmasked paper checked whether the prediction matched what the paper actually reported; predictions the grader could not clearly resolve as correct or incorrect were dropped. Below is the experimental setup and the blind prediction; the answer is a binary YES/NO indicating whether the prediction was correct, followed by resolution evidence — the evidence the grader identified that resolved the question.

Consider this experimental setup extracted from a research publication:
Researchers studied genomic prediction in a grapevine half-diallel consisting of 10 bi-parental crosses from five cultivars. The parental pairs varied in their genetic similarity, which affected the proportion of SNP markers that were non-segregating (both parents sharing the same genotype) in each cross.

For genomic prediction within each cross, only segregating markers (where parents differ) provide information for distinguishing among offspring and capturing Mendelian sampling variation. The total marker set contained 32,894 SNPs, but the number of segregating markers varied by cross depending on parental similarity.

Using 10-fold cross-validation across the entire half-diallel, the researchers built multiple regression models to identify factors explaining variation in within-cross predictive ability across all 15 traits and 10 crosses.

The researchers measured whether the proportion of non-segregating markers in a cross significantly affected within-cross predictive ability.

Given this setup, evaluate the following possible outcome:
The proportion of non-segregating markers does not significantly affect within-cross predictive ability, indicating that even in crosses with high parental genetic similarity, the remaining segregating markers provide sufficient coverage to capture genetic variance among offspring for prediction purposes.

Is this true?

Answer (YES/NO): NO